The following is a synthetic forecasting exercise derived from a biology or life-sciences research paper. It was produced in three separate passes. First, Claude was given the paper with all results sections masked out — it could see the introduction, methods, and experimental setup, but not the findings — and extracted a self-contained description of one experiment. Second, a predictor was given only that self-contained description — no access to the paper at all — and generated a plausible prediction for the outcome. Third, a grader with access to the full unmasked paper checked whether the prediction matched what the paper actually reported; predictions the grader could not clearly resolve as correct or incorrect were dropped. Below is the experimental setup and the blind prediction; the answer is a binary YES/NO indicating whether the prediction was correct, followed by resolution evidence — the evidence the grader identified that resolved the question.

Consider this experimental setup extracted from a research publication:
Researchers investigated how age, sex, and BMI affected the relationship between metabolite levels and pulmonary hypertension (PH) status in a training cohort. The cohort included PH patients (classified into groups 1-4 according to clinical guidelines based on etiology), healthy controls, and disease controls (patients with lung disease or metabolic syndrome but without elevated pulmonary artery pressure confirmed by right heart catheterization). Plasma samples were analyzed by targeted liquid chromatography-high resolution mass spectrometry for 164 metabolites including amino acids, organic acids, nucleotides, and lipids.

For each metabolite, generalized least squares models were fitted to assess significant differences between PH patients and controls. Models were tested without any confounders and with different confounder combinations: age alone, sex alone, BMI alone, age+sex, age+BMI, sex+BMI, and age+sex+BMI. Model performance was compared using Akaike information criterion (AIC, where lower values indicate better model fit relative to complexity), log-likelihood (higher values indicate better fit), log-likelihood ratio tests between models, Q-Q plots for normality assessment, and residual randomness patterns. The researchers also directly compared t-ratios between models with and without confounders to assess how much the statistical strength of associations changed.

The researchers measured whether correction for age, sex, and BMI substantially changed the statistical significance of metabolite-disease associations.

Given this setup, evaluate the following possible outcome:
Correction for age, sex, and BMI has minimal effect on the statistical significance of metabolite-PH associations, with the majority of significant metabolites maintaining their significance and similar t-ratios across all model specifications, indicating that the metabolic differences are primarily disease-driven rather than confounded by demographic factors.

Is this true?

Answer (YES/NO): YES